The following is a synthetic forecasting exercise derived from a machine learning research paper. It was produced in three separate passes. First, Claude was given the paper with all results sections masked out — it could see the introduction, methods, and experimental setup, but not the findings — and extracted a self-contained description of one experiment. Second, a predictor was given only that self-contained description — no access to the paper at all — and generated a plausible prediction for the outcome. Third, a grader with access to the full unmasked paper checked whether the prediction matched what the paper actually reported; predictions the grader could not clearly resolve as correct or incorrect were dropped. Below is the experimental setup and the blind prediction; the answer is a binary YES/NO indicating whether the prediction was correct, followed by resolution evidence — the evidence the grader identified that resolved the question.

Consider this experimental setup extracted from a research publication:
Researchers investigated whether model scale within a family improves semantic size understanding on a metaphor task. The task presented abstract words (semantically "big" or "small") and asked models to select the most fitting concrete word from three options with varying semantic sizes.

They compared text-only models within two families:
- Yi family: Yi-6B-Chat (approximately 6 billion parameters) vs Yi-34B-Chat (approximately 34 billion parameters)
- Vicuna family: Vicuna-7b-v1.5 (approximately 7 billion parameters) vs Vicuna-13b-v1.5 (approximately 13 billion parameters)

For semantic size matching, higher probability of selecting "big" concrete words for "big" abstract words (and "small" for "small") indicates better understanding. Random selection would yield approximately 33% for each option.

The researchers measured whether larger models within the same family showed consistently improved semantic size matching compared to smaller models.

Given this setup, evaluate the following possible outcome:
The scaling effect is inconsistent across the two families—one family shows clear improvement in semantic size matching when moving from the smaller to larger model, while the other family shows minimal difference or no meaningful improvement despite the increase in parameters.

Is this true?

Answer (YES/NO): NO